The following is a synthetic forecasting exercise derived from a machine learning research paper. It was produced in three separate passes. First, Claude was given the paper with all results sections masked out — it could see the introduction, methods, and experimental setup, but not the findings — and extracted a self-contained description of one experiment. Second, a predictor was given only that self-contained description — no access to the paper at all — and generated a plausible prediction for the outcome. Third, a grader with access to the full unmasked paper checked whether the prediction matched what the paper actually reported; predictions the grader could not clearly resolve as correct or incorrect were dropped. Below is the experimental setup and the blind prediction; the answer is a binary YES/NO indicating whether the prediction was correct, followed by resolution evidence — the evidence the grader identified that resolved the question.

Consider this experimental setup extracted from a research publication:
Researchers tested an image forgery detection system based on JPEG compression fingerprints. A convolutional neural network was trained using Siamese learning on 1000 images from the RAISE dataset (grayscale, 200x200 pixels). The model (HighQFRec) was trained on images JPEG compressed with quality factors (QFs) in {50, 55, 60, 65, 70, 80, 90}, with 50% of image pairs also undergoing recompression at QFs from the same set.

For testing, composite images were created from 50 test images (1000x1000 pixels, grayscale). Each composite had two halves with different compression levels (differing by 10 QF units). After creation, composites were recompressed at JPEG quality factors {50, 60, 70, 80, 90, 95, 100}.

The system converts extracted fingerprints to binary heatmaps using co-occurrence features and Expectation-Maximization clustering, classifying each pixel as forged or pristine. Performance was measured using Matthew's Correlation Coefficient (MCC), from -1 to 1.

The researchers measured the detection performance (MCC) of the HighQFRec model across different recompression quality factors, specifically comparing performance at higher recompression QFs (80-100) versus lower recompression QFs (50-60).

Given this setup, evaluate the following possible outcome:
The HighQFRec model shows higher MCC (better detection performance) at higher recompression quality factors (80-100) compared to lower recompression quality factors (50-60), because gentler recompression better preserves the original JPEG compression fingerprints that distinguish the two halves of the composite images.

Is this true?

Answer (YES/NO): YES